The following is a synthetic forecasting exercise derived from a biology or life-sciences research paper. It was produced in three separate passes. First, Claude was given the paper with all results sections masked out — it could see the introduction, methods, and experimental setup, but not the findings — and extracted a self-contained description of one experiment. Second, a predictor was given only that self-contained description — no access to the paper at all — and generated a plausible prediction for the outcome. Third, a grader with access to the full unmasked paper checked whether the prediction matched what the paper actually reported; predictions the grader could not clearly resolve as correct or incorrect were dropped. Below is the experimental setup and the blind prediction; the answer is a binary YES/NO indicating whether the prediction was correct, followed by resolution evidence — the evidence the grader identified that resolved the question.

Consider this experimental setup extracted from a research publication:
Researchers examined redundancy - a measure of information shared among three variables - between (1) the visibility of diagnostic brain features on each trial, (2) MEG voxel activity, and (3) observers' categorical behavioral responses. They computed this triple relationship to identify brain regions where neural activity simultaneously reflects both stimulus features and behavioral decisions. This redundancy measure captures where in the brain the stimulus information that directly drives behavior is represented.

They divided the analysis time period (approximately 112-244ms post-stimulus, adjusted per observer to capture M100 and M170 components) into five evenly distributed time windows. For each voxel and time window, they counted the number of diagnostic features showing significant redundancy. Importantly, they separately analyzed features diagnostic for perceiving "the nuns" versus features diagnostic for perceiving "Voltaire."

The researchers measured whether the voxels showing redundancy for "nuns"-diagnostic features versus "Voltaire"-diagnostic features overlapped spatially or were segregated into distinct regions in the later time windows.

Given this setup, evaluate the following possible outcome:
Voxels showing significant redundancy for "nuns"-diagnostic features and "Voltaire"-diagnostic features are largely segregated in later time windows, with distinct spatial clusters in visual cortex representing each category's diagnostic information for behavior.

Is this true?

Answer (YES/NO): NO